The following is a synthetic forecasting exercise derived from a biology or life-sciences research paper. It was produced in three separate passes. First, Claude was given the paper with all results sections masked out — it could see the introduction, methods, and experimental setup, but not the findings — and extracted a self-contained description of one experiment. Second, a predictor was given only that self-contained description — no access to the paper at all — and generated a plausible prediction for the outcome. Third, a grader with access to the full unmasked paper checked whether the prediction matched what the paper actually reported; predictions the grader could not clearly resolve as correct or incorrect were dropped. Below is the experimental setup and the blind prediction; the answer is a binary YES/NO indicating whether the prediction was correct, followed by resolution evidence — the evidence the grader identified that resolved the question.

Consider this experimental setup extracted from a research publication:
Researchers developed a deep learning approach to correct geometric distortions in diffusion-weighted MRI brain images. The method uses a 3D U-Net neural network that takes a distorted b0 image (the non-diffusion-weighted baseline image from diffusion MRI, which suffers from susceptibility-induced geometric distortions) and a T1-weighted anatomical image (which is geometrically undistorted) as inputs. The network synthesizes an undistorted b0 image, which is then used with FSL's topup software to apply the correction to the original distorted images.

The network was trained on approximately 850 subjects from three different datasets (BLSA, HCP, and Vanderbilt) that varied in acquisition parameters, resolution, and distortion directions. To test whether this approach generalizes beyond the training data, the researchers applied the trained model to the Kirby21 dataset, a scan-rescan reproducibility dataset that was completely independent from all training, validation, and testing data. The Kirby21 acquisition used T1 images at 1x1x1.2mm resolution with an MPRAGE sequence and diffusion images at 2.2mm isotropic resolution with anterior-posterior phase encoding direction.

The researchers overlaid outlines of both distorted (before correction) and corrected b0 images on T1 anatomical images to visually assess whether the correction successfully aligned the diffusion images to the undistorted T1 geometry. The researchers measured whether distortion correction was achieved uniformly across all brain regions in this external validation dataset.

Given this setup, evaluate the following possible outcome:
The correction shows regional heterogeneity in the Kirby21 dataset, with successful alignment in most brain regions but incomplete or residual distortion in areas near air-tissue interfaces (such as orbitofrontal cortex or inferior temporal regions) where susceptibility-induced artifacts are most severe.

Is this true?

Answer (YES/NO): NO